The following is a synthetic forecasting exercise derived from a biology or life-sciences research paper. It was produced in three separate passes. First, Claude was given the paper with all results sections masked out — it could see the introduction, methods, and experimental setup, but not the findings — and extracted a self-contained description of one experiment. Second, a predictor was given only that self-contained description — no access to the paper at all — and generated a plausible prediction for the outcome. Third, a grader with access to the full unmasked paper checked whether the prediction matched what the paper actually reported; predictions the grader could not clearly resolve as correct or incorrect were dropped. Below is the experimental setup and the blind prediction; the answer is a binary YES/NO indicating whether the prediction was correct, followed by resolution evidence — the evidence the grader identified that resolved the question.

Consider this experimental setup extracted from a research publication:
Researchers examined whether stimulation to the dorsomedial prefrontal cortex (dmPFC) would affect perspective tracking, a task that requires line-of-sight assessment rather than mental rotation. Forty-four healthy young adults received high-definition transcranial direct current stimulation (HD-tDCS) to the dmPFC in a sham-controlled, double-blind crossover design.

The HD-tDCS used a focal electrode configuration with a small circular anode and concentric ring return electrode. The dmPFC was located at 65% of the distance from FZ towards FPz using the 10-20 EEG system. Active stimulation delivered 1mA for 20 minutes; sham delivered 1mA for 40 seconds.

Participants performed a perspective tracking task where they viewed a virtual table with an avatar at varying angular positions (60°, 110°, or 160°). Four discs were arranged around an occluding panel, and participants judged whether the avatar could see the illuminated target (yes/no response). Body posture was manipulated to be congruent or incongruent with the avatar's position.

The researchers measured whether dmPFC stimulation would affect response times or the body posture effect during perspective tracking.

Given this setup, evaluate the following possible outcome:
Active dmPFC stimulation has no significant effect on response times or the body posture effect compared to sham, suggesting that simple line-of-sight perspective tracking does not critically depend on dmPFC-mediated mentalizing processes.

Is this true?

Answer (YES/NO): YES